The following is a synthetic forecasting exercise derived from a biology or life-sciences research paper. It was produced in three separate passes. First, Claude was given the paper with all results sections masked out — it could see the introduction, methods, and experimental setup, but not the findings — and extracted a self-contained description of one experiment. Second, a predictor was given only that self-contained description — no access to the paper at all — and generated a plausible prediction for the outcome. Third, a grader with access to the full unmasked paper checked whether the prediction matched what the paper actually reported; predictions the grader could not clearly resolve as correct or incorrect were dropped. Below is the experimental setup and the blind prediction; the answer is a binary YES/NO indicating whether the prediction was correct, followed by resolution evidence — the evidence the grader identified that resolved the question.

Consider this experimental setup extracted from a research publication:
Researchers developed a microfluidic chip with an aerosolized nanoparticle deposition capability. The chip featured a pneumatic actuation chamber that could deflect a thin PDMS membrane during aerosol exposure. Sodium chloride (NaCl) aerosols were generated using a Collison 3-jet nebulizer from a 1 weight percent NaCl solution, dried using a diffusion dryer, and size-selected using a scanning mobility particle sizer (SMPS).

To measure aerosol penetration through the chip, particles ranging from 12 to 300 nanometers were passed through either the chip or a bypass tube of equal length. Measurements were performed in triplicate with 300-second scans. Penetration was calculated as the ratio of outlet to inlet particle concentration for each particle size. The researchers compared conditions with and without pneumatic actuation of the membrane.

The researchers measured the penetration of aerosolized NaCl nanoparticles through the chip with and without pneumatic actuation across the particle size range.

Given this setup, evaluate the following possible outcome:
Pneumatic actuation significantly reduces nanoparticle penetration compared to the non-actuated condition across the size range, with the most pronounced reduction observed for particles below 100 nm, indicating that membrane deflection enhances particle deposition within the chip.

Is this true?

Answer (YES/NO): NO